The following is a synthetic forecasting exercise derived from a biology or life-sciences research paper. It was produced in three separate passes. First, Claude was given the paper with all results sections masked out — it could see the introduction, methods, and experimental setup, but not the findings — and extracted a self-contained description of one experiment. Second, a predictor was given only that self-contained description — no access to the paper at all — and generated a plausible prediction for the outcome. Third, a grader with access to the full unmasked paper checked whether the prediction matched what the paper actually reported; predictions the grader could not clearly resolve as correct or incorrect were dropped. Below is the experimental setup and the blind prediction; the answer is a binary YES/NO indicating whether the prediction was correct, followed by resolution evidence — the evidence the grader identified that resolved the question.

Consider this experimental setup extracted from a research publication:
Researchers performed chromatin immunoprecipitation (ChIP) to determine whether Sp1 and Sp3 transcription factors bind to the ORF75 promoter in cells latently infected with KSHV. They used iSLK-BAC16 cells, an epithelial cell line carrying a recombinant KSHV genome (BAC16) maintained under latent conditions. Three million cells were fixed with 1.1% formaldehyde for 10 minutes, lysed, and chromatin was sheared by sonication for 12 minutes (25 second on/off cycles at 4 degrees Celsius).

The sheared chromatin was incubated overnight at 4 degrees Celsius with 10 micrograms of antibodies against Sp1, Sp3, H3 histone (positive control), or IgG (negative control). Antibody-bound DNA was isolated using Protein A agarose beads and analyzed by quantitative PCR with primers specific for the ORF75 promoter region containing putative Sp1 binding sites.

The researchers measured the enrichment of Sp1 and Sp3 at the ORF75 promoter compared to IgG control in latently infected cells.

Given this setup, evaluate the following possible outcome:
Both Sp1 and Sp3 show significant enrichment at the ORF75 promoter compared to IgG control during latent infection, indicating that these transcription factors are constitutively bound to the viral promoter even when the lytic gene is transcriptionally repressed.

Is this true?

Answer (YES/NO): NO